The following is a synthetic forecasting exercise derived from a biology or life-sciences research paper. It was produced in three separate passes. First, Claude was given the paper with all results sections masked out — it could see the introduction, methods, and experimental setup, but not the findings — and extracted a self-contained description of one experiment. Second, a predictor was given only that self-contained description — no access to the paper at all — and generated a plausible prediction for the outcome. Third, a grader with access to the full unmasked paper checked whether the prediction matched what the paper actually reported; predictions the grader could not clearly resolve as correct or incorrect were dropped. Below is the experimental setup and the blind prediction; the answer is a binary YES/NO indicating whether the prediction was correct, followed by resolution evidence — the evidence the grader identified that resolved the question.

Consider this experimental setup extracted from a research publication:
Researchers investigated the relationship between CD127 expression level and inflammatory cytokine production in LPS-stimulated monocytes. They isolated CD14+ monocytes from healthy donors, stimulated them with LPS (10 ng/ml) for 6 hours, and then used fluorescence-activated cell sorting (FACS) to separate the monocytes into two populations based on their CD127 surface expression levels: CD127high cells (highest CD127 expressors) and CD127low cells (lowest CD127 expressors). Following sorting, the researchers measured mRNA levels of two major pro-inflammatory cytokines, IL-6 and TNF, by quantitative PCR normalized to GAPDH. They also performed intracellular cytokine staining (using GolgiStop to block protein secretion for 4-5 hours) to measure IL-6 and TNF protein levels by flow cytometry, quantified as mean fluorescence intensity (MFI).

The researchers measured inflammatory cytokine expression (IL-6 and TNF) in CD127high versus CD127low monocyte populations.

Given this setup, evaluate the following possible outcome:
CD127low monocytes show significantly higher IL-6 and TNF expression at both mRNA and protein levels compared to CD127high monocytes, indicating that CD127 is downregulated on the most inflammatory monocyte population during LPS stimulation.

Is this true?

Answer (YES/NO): YES